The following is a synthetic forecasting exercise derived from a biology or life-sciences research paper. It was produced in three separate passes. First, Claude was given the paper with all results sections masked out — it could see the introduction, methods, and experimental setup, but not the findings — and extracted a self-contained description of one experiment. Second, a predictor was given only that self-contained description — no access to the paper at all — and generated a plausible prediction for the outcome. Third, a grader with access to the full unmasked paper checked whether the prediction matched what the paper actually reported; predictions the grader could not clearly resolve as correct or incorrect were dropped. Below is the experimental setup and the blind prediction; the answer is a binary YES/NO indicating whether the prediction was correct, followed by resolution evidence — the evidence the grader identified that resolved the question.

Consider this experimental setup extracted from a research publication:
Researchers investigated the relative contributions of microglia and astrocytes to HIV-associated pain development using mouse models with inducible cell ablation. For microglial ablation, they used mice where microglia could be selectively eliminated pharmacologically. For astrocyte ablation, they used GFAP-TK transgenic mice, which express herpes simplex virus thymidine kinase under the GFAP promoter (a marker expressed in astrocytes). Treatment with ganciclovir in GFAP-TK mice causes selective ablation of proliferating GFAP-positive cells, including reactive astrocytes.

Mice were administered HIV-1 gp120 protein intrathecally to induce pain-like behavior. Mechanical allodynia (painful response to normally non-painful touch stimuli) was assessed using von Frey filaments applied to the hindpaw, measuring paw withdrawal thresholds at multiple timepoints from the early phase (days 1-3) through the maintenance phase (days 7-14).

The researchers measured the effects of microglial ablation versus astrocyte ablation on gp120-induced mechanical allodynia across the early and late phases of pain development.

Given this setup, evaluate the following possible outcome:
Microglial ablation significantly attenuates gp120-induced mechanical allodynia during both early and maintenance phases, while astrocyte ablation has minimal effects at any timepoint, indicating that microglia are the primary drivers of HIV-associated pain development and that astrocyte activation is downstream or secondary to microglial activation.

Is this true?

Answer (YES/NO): NO